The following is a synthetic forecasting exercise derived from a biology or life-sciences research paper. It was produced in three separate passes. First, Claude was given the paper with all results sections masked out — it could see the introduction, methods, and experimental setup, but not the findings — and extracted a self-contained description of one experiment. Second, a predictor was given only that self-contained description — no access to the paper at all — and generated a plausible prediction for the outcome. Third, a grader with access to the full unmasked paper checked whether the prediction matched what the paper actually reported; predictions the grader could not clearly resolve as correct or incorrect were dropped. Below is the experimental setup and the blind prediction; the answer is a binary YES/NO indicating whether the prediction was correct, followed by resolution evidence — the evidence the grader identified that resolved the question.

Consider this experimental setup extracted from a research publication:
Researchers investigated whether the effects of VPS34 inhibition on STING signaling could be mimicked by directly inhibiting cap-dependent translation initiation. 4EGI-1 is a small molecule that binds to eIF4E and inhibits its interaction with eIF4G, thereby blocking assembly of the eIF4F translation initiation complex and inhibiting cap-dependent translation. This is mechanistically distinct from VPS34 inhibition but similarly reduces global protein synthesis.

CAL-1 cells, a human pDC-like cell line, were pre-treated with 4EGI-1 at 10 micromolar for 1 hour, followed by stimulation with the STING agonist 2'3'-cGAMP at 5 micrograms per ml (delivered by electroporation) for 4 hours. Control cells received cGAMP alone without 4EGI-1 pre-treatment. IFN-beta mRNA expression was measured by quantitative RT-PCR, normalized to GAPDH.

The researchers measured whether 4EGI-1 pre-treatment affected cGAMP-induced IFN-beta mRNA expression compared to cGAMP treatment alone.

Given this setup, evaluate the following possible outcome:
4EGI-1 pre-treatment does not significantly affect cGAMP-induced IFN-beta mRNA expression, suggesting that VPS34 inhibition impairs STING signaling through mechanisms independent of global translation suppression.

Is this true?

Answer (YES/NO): NO